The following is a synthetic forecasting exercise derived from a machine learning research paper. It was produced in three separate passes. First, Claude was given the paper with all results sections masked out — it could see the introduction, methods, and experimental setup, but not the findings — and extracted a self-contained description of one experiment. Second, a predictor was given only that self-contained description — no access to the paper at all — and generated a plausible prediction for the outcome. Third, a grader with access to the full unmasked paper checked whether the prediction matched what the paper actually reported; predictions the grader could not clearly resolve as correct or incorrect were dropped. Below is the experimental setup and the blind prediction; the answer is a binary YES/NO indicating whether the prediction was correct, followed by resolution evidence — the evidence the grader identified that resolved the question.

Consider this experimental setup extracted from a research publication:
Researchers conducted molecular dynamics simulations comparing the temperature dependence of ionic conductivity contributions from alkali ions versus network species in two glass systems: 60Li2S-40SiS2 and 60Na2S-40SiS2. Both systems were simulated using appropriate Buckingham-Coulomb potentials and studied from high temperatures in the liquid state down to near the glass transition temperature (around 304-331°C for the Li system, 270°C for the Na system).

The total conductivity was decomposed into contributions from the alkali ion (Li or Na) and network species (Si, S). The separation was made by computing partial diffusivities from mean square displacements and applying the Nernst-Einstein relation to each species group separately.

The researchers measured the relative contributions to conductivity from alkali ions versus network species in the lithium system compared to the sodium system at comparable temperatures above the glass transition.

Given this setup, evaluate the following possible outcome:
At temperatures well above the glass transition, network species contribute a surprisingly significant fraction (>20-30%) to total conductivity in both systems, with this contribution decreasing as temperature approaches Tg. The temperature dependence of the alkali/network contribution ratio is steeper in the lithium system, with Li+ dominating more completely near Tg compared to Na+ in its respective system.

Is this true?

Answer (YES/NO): NO